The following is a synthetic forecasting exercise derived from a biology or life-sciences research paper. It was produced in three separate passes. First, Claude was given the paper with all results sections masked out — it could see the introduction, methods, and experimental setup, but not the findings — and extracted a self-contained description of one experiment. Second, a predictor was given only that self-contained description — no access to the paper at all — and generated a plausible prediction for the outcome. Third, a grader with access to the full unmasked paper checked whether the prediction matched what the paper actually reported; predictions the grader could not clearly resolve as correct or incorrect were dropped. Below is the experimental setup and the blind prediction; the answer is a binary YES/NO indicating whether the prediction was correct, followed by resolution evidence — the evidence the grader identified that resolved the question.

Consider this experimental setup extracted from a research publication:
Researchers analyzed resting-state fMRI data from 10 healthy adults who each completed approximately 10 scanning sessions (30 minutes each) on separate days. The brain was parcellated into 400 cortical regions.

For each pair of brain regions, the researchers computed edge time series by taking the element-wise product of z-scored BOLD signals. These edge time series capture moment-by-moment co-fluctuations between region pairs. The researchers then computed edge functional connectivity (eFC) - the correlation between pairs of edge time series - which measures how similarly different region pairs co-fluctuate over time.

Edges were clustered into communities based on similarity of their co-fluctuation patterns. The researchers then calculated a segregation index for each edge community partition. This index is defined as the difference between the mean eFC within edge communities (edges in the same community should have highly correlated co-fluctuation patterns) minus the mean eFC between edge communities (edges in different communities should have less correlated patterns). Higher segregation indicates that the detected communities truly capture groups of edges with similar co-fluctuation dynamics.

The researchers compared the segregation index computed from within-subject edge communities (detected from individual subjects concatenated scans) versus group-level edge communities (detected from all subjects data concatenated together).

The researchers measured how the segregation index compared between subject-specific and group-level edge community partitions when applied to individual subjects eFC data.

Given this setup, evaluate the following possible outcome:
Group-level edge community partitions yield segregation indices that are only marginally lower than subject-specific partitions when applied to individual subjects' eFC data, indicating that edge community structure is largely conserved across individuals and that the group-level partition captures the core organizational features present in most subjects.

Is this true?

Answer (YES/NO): NO